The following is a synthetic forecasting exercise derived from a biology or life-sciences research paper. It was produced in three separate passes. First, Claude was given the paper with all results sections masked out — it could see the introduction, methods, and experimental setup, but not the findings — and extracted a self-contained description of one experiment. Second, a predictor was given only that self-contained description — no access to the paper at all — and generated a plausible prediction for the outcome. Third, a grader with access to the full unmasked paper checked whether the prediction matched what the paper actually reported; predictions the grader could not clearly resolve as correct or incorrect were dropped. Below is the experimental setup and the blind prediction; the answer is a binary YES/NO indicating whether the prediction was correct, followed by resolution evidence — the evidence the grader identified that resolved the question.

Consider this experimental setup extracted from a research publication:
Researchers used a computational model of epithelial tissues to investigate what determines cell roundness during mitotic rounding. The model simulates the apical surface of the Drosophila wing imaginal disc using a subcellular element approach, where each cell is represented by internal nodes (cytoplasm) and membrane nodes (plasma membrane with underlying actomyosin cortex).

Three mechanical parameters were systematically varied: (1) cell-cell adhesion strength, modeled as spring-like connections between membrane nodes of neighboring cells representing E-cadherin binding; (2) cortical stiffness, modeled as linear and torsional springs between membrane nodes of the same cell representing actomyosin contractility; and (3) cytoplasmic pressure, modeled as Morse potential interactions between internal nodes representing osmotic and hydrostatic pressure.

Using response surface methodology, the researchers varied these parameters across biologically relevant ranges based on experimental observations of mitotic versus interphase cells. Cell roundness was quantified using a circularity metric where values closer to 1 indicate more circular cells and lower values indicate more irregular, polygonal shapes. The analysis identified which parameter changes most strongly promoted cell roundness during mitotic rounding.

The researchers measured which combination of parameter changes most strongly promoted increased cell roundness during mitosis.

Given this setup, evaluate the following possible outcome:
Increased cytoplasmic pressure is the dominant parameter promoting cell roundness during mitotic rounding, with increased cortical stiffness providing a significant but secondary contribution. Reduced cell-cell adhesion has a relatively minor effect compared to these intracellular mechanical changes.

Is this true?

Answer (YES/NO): NO